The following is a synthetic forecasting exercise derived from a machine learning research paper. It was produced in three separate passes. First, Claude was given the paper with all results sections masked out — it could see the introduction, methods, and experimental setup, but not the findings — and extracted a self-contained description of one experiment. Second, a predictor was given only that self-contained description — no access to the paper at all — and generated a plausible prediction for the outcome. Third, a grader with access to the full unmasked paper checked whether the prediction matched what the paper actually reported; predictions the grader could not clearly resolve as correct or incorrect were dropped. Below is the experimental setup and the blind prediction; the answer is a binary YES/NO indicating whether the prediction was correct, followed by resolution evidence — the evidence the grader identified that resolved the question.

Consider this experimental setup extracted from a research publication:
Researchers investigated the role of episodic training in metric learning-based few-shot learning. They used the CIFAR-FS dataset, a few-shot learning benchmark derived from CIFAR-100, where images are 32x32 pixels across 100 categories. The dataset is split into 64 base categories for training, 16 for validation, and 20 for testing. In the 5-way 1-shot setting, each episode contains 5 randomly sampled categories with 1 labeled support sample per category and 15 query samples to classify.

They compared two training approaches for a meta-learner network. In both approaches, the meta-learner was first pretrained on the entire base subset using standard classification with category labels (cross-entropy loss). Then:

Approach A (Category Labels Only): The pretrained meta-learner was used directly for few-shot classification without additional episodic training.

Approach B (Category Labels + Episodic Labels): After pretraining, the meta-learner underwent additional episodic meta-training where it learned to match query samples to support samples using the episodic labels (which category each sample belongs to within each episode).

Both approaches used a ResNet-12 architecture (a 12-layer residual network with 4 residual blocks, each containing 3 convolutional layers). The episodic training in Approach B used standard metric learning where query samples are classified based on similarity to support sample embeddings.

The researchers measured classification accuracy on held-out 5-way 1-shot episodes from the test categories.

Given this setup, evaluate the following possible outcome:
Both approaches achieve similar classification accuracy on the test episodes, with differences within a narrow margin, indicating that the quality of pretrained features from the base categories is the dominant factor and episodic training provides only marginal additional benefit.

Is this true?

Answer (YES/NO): NO